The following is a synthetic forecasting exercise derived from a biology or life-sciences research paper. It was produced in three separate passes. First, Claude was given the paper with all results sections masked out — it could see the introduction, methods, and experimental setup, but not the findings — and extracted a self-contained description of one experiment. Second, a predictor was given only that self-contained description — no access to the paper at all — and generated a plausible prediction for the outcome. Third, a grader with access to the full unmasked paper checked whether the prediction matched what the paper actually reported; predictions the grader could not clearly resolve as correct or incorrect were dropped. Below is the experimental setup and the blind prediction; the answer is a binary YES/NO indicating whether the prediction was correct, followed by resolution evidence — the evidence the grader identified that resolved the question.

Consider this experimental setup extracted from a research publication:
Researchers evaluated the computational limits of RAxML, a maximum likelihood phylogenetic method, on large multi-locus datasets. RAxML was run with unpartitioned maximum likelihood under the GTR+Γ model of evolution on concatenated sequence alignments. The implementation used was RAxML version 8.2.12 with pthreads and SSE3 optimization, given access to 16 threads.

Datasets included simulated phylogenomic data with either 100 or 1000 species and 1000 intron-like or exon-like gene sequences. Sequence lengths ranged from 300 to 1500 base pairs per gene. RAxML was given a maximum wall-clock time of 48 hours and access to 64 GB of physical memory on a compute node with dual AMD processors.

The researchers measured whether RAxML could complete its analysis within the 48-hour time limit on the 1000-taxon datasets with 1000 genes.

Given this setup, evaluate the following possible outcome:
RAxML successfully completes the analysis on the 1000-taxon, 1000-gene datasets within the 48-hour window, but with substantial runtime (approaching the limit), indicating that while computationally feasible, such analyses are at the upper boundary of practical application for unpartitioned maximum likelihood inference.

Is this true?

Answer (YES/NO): NO